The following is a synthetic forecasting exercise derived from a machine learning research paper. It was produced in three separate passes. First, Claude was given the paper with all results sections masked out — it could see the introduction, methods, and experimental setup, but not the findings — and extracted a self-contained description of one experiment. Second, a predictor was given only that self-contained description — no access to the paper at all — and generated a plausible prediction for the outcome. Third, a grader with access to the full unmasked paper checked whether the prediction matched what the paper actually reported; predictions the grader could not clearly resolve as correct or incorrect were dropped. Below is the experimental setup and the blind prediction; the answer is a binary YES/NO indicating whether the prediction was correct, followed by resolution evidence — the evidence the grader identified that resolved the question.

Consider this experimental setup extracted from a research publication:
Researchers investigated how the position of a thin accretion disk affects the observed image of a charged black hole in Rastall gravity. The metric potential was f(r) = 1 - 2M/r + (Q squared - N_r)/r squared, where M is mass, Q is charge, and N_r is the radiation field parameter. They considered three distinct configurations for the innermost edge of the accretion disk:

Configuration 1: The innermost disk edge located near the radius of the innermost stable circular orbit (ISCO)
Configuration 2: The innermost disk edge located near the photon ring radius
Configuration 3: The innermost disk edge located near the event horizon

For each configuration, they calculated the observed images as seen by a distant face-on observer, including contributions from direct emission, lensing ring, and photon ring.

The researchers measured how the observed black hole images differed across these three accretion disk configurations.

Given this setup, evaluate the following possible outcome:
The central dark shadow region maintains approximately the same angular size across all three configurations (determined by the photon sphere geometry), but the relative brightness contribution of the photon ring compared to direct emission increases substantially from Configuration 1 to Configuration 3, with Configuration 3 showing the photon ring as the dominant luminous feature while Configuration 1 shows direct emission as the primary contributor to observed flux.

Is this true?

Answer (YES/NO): NO